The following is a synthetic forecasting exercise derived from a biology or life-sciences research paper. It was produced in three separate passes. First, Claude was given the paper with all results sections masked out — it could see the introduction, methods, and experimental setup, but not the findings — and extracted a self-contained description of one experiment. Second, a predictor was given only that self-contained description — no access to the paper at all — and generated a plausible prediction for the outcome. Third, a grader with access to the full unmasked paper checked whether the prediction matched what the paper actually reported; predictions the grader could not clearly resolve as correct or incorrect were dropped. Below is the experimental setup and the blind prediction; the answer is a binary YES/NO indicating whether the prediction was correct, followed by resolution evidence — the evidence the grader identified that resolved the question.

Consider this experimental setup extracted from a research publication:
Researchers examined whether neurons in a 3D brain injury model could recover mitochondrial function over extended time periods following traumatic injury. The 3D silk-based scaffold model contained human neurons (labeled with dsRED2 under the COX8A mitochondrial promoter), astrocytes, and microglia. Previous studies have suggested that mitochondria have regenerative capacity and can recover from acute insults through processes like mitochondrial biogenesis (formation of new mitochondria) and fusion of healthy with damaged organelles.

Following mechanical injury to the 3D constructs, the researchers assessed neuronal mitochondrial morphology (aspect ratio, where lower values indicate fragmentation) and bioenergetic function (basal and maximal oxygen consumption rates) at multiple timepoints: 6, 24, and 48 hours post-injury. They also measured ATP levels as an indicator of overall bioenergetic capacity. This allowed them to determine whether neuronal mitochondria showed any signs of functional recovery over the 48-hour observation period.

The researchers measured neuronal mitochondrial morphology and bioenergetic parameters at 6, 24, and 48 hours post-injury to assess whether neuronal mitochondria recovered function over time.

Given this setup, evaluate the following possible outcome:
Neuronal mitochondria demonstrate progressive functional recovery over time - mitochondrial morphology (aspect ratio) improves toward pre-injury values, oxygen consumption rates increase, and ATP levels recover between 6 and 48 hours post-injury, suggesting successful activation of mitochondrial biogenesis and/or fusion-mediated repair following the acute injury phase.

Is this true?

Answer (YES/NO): NO